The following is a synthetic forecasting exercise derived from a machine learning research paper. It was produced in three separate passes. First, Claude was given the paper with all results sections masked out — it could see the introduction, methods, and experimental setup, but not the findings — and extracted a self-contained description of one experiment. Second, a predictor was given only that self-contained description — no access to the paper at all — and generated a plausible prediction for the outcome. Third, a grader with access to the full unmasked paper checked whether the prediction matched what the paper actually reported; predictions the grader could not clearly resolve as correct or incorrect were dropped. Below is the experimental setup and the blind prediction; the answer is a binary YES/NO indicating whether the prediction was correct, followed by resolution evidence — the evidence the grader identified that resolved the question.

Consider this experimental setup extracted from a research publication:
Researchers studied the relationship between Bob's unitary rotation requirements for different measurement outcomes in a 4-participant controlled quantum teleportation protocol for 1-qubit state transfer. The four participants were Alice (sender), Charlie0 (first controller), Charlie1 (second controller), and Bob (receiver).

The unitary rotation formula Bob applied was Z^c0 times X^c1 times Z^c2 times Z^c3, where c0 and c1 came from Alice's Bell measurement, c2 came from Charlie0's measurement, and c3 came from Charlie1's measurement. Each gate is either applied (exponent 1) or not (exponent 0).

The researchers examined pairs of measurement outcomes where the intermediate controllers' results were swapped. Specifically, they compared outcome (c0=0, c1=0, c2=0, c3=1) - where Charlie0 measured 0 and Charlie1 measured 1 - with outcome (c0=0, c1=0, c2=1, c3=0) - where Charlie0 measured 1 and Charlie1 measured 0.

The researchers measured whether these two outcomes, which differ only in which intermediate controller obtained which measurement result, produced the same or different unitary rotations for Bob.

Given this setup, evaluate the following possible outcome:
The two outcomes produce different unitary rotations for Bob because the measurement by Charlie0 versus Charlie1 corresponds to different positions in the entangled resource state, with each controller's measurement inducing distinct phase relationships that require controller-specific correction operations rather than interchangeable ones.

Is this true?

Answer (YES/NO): NO